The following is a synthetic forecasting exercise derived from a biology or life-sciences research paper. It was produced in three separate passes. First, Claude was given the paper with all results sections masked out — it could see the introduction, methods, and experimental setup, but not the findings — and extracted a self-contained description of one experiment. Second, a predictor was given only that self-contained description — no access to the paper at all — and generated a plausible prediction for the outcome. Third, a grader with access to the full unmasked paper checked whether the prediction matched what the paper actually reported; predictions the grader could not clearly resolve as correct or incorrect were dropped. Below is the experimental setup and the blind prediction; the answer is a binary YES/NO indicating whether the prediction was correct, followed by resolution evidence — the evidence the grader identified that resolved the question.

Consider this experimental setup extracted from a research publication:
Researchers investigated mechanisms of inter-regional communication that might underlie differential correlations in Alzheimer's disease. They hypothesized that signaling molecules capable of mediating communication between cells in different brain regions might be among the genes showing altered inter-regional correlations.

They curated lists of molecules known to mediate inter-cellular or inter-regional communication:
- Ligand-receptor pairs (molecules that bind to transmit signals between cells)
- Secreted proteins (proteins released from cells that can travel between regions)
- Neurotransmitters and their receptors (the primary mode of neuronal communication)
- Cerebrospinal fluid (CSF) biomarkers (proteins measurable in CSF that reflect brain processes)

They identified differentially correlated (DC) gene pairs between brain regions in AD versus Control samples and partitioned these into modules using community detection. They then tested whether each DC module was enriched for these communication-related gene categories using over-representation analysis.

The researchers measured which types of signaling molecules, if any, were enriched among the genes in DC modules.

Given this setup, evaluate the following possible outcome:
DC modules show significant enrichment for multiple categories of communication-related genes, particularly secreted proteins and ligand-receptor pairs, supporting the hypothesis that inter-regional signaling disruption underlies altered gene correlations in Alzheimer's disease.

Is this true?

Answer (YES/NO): NO